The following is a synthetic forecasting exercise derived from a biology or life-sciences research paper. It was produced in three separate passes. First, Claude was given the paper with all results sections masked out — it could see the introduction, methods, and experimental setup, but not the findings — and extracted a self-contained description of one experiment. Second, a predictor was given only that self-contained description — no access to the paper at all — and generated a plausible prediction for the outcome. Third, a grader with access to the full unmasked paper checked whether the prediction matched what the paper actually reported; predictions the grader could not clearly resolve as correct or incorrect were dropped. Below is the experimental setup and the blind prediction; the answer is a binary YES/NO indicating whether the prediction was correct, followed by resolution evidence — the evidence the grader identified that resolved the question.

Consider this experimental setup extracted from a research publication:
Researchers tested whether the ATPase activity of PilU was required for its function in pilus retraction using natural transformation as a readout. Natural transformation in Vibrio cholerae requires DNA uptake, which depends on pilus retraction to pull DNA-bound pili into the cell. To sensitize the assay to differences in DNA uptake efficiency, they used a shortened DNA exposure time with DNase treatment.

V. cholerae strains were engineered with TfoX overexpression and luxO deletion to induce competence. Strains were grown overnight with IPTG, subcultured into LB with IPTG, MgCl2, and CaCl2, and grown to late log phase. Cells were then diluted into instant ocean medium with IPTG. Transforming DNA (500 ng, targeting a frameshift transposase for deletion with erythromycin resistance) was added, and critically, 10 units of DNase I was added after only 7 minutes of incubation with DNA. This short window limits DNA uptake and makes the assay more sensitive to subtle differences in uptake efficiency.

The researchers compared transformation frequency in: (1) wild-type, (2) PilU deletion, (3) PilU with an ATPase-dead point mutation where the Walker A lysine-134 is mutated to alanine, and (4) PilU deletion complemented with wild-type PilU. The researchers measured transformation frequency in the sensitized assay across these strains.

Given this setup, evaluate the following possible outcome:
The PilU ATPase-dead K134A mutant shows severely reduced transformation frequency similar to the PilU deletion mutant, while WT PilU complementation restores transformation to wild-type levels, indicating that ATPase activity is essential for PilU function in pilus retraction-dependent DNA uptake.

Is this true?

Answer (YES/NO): NO